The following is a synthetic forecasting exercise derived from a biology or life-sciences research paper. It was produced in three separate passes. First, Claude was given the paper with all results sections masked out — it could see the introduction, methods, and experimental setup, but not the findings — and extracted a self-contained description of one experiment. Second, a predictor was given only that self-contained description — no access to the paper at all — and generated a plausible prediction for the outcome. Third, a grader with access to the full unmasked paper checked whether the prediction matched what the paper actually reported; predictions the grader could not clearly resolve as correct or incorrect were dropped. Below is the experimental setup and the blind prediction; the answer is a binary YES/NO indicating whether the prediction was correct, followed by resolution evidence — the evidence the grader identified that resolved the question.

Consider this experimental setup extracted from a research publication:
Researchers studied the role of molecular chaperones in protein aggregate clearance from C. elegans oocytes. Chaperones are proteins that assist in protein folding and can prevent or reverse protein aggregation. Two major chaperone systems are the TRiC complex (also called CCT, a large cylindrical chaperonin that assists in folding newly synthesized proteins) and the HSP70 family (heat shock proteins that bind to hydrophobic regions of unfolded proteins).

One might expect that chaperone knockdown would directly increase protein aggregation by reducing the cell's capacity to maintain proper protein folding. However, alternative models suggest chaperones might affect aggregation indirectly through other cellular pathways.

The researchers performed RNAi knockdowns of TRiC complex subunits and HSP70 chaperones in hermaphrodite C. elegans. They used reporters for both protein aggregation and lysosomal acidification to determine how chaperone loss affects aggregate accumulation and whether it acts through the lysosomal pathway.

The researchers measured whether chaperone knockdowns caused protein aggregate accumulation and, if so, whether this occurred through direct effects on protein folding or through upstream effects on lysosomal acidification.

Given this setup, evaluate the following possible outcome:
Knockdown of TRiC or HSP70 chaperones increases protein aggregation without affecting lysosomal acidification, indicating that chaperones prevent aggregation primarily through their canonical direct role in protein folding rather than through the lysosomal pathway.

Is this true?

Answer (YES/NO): NO